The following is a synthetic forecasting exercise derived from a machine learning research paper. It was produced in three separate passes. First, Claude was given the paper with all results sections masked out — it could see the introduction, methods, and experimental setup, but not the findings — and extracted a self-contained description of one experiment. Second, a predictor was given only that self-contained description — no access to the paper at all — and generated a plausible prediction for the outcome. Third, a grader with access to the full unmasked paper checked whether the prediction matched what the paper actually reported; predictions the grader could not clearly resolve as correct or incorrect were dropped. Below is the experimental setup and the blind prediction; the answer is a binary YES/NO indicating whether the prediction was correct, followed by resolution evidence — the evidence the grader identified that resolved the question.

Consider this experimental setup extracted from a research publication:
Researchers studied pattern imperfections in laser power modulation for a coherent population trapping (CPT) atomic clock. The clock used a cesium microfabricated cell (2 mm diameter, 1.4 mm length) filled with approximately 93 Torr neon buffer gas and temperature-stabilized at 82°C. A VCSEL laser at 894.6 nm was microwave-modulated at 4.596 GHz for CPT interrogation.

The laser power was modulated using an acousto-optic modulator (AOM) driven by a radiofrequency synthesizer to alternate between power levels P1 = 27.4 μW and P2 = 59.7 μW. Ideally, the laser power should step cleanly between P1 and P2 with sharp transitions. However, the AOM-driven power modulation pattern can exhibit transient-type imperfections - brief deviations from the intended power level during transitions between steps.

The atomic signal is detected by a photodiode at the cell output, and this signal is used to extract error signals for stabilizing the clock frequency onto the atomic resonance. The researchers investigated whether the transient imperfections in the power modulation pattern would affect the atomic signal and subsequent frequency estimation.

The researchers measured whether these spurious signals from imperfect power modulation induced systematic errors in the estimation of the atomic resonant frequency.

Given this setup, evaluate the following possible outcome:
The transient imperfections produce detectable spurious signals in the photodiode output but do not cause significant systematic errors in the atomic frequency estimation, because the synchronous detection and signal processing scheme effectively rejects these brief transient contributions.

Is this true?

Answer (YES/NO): NO